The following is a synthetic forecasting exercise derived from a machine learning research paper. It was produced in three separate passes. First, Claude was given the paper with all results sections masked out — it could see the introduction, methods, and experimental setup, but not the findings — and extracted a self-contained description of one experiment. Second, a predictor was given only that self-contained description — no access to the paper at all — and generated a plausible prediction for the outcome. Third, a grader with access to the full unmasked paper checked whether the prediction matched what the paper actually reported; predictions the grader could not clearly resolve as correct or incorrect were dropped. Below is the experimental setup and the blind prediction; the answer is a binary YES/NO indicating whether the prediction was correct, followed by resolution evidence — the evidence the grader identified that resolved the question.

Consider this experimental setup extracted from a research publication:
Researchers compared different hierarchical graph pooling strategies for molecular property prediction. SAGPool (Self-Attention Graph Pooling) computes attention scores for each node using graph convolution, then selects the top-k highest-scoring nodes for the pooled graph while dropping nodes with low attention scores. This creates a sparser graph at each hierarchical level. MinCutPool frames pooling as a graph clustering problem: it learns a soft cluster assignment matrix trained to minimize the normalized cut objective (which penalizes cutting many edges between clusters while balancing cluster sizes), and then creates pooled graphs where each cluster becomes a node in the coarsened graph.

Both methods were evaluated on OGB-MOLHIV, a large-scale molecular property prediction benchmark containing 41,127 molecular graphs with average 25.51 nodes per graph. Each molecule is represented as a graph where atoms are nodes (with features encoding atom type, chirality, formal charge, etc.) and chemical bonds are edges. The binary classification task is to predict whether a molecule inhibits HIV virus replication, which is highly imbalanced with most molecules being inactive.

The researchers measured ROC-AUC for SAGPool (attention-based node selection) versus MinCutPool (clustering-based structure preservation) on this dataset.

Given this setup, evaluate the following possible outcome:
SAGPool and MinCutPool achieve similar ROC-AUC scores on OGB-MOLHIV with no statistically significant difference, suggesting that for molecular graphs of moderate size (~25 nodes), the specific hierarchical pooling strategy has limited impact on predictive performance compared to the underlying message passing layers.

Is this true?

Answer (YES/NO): YES